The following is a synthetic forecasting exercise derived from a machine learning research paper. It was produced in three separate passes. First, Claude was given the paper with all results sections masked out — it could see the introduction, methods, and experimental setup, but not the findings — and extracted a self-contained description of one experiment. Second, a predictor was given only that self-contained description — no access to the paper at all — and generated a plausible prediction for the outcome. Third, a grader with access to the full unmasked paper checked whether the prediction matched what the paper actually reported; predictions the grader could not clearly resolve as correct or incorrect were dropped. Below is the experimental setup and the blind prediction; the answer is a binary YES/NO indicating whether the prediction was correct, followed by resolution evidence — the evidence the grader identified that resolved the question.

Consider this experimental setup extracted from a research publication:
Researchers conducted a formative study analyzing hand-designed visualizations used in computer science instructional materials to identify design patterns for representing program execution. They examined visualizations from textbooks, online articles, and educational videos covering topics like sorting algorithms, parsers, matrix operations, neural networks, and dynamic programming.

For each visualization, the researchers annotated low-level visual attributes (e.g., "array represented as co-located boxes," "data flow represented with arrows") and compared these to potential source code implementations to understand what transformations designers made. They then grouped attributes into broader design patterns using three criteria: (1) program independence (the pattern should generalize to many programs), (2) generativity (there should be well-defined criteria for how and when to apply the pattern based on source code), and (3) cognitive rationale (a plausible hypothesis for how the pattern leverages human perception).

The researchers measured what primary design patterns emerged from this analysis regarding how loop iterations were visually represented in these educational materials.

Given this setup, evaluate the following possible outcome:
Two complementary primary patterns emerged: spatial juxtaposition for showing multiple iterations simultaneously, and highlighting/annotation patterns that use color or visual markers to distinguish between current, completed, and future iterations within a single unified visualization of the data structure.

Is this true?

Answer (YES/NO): NO